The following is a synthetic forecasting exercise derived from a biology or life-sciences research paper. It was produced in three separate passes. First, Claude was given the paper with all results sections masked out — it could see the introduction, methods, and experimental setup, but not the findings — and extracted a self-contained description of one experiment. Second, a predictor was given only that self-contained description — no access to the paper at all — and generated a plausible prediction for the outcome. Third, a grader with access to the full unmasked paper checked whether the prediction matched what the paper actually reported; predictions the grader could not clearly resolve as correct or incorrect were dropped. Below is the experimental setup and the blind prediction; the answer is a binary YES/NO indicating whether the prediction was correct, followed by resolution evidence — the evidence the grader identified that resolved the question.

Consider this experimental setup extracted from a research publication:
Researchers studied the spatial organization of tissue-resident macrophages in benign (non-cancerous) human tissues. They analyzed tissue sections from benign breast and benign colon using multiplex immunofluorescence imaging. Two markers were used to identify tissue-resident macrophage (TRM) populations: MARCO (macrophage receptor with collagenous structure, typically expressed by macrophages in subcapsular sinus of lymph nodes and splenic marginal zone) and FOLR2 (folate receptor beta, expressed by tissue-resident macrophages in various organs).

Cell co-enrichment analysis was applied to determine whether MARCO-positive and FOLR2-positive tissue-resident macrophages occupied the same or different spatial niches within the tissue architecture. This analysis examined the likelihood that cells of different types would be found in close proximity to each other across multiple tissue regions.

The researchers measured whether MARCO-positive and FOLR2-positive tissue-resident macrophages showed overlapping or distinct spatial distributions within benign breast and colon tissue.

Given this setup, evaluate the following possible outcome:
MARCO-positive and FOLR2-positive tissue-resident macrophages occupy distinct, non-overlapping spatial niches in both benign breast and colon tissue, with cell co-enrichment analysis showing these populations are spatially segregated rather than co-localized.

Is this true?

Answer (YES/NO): NO